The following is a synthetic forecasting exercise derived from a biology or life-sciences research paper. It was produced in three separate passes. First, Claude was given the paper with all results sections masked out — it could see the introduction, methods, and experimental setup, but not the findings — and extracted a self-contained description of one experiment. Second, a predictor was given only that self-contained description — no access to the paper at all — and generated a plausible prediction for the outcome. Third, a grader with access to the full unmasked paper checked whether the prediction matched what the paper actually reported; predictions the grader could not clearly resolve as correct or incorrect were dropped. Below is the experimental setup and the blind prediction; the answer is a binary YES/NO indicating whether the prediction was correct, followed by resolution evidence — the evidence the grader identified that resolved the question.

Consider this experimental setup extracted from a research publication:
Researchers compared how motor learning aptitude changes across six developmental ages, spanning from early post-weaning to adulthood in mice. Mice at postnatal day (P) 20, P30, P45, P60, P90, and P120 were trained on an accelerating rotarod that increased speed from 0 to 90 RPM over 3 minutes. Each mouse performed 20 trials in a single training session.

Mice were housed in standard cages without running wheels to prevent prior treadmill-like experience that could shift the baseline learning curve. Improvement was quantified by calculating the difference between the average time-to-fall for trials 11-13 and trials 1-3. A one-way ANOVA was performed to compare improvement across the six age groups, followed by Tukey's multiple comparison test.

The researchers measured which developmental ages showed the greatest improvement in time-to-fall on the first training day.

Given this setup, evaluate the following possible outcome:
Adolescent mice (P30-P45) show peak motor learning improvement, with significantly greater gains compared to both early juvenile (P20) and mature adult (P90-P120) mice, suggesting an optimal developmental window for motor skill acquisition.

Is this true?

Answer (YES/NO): NO